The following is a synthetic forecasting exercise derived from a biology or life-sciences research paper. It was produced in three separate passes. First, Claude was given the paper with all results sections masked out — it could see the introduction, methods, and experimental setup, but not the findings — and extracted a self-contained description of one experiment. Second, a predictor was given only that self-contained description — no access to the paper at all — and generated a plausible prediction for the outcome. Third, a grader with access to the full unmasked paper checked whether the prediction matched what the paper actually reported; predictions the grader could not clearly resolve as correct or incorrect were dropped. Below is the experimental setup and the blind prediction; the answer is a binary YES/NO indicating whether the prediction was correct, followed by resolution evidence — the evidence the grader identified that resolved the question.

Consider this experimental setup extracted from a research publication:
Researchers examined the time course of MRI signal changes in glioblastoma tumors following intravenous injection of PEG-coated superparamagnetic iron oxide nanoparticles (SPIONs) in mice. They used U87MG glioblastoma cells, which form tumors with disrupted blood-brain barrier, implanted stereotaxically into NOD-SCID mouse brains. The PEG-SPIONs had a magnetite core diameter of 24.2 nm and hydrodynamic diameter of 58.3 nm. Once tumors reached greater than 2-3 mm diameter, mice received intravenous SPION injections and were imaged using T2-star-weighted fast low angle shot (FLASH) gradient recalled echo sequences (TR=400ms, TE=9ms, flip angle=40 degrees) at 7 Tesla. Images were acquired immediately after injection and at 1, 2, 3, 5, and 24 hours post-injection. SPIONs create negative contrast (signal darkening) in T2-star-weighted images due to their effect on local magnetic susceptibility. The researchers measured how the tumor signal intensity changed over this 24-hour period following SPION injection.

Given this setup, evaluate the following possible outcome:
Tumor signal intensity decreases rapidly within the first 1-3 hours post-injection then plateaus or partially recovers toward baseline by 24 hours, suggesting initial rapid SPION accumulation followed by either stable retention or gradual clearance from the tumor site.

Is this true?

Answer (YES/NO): NO